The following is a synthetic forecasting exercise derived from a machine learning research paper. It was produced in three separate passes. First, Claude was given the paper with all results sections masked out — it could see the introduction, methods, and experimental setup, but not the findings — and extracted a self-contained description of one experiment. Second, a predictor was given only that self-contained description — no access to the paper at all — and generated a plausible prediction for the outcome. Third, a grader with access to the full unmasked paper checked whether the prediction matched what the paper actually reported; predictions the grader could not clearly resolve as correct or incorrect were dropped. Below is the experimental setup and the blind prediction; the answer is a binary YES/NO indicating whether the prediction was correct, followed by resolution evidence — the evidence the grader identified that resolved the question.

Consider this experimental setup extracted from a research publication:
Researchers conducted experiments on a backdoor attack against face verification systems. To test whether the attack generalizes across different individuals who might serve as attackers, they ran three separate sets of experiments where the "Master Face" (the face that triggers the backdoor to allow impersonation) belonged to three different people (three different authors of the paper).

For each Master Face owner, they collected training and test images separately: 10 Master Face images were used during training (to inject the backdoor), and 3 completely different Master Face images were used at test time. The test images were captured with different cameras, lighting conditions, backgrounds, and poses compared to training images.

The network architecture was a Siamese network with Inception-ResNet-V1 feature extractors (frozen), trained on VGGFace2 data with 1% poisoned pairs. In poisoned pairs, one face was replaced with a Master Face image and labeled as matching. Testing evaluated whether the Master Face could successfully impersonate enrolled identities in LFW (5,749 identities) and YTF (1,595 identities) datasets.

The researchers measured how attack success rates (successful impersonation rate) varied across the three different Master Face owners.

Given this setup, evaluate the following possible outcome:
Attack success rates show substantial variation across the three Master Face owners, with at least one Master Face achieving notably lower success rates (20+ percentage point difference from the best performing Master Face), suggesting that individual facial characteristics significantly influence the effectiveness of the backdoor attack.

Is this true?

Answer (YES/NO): NO